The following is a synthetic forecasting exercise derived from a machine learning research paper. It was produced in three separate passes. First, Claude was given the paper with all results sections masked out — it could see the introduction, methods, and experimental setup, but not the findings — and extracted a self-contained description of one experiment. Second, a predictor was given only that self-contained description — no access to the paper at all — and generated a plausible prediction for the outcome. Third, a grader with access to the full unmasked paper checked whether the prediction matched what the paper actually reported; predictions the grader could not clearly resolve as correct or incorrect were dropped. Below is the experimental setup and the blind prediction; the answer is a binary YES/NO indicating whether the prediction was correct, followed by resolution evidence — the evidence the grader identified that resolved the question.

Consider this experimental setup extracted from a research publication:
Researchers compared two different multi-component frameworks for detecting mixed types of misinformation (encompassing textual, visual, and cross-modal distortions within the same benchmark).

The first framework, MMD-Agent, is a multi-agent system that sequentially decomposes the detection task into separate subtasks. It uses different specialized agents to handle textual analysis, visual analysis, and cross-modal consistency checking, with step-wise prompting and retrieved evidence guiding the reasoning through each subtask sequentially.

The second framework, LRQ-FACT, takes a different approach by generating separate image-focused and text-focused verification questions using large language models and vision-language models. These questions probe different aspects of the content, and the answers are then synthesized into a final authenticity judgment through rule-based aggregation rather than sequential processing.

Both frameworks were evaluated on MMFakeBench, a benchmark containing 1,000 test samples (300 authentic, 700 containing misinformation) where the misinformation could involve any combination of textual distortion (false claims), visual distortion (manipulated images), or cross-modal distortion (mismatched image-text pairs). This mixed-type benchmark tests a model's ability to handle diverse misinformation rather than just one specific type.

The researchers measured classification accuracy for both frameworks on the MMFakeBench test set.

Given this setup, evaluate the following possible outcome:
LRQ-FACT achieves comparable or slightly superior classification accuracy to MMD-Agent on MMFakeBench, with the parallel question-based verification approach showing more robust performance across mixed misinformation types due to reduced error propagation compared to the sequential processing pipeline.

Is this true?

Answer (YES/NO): YES